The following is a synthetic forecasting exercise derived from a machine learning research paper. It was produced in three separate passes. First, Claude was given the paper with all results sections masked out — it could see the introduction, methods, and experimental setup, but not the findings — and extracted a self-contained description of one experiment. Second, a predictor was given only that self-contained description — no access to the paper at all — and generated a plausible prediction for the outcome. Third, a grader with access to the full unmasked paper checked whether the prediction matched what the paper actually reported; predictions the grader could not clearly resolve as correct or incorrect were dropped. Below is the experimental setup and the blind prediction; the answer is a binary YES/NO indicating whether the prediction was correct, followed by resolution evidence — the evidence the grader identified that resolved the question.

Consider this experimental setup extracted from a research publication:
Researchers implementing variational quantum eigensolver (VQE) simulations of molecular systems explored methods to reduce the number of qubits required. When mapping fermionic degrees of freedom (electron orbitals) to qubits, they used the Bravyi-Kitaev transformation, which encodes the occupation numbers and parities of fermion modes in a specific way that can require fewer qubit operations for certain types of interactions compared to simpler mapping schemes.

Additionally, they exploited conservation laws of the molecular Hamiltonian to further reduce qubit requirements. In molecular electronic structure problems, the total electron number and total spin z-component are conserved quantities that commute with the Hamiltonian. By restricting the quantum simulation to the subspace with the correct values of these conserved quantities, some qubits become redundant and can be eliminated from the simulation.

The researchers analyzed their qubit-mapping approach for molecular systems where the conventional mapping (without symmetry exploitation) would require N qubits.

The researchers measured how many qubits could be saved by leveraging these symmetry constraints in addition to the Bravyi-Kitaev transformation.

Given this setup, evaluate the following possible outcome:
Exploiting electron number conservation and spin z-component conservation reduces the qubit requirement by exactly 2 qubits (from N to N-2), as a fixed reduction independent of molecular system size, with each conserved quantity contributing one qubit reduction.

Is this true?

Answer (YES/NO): YES